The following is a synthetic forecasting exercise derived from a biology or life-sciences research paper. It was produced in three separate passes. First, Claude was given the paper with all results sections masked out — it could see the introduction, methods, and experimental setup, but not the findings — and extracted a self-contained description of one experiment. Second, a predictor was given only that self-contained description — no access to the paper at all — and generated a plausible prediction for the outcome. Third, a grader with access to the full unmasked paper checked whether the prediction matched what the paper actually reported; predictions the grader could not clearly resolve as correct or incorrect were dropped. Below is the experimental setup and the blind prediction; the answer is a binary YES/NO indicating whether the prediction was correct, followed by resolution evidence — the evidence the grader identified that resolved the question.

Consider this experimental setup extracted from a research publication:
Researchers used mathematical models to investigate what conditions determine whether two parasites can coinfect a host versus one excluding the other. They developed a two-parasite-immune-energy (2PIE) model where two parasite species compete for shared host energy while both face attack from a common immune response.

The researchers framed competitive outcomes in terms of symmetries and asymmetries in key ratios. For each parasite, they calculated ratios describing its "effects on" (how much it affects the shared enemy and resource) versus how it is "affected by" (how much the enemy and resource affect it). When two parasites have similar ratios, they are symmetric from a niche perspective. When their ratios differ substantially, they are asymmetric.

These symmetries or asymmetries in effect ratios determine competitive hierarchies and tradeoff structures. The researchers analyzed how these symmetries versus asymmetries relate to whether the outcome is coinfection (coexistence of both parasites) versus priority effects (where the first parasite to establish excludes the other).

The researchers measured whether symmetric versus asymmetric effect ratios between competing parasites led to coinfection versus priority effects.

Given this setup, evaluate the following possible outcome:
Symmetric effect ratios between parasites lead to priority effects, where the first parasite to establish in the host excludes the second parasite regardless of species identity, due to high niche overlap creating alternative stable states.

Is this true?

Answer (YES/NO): NO